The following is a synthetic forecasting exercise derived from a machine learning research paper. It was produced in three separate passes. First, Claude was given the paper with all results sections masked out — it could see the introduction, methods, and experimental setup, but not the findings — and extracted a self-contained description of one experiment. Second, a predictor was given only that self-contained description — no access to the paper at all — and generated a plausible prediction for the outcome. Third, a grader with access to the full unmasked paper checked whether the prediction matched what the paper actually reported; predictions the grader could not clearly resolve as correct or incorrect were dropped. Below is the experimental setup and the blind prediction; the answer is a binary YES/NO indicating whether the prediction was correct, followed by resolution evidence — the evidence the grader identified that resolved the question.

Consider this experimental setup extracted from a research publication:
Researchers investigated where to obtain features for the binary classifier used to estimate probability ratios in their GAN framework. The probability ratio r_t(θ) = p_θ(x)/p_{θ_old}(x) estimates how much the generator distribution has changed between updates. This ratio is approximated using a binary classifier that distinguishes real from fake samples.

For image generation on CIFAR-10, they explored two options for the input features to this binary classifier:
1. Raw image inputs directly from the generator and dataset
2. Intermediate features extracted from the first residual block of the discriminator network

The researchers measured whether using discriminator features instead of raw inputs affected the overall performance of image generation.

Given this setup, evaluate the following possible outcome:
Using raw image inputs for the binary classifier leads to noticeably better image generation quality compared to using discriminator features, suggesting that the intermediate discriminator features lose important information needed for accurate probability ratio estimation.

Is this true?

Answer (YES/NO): NO